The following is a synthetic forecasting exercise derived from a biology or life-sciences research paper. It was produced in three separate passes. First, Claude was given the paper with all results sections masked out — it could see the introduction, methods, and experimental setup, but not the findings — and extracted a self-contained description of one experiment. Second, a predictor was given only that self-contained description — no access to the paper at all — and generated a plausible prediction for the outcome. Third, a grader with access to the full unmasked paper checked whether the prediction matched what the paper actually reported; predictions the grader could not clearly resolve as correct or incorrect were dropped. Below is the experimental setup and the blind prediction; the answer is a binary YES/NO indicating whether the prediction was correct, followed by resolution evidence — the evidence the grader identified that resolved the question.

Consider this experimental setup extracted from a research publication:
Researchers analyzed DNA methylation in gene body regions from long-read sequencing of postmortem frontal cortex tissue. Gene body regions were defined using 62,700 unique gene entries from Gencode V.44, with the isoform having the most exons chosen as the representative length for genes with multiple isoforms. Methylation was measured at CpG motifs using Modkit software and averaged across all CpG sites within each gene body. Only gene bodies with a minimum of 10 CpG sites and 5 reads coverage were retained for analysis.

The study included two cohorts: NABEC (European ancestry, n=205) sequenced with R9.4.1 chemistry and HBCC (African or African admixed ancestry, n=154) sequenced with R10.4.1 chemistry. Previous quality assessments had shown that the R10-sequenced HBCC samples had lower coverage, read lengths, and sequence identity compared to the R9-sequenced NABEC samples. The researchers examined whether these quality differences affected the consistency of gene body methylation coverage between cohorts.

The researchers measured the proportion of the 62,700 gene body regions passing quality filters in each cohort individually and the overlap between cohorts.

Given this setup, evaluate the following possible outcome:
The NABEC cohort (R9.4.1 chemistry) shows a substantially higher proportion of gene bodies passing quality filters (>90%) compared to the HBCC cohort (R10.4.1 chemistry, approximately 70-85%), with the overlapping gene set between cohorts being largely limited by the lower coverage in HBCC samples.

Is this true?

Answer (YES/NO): NO